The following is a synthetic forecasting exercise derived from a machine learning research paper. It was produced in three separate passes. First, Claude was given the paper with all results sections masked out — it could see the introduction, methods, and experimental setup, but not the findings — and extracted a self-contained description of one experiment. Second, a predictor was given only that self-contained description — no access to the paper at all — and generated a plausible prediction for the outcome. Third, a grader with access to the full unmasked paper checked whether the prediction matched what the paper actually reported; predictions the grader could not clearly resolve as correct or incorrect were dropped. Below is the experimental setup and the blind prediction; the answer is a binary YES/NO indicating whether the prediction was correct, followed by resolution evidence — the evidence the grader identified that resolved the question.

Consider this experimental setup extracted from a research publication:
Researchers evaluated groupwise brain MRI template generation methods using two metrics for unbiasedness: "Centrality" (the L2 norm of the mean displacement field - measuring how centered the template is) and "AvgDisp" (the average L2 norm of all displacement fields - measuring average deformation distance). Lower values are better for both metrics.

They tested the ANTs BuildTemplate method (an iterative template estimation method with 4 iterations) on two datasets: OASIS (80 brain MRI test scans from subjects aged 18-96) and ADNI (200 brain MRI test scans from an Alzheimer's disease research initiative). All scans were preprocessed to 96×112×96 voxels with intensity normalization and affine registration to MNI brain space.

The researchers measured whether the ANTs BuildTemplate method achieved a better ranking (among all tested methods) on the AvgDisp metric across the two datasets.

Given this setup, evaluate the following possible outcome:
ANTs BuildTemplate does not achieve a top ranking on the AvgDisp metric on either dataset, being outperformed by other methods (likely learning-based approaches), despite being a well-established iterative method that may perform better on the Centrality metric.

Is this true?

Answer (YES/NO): NO